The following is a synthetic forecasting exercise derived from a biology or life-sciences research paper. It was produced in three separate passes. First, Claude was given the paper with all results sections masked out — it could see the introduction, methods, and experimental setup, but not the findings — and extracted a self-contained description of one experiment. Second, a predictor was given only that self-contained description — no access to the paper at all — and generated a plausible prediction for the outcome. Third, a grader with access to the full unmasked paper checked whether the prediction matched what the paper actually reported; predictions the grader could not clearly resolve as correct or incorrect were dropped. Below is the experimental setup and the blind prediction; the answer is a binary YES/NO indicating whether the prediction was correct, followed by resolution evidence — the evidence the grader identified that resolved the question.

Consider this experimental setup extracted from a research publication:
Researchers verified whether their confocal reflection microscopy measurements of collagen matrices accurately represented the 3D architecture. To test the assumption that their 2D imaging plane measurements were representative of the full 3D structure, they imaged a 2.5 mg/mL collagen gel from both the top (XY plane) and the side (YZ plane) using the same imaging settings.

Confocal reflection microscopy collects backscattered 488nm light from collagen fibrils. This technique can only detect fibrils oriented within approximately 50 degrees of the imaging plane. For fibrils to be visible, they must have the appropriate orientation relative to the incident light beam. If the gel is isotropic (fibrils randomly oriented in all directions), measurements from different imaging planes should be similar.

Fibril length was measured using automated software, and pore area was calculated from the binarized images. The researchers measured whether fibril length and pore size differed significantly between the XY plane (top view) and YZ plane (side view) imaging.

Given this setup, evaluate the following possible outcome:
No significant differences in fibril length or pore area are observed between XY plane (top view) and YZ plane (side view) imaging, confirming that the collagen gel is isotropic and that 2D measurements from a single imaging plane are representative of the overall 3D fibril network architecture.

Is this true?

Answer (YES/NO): YES